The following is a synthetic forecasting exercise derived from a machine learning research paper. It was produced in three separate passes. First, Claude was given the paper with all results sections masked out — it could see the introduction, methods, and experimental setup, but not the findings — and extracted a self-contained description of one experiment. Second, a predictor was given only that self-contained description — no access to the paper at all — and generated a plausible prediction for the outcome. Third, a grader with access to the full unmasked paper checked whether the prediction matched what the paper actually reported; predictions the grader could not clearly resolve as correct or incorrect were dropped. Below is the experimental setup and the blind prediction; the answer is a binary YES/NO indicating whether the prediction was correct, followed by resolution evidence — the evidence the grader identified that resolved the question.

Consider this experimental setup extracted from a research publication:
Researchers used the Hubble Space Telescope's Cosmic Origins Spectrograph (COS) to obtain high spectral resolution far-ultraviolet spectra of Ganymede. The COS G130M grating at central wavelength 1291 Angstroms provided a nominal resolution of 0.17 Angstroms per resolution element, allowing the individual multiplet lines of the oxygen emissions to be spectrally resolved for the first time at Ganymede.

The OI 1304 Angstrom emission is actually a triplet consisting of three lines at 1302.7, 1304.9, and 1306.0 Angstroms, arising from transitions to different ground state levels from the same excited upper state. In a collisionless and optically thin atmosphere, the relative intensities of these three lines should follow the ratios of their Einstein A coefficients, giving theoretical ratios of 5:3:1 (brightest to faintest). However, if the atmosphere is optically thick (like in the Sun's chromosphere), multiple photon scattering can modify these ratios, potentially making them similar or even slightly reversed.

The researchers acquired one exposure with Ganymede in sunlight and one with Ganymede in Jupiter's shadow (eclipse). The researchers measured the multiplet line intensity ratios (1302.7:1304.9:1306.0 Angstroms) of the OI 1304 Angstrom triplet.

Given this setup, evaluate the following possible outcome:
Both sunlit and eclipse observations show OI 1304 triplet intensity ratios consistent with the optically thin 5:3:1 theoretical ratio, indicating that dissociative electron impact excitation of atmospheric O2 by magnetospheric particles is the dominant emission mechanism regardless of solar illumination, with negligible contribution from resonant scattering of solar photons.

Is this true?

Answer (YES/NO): YES